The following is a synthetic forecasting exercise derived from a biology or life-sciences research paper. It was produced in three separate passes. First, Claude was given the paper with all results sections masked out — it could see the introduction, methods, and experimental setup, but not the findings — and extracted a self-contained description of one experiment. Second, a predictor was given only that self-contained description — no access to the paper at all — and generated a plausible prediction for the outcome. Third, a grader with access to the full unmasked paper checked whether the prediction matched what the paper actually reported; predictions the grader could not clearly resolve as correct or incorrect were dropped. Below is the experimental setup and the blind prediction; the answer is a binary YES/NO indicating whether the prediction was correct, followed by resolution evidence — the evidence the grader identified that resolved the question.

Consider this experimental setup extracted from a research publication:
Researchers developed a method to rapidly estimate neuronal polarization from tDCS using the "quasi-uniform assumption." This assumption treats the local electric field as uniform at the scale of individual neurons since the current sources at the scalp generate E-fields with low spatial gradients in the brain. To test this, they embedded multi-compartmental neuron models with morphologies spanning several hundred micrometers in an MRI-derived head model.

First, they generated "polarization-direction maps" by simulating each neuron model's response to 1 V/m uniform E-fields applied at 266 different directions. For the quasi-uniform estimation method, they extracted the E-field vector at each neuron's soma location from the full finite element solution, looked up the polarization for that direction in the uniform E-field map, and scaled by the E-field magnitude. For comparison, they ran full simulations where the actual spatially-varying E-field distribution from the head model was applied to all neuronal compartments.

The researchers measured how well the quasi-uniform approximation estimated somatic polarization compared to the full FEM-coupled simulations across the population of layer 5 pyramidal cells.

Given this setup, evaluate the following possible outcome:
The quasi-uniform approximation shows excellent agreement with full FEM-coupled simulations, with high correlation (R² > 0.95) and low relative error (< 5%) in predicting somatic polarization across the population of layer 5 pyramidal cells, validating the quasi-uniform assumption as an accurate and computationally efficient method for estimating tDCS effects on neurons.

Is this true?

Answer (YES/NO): NO